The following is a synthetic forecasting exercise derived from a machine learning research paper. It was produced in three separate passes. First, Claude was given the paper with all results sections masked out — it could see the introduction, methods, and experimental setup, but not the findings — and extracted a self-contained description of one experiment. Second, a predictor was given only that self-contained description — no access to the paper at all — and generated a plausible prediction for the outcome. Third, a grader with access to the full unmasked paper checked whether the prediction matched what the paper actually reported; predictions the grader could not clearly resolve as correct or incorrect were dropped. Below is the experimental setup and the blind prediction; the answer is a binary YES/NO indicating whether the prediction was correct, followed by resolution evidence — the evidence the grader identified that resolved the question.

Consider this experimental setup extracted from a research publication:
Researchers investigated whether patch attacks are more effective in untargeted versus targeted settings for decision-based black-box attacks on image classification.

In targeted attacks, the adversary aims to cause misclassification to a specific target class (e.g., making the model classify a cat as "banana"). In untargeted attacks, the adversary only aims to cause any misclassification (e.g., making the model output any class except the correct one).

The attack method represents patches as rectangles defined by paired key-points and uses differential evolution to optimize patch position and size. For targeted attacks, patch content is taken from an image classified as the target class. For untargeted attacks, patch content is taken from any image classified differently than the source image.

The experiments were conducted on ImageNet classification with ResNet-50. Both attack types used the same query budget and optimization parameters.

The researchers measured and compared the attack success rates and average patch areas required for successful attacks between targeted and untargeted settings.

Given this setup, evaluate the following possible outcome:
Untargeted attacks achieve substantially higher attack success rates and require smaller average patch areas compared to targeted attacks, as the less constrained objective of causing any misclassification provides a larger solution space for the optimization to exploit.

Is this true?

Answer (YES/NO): NO